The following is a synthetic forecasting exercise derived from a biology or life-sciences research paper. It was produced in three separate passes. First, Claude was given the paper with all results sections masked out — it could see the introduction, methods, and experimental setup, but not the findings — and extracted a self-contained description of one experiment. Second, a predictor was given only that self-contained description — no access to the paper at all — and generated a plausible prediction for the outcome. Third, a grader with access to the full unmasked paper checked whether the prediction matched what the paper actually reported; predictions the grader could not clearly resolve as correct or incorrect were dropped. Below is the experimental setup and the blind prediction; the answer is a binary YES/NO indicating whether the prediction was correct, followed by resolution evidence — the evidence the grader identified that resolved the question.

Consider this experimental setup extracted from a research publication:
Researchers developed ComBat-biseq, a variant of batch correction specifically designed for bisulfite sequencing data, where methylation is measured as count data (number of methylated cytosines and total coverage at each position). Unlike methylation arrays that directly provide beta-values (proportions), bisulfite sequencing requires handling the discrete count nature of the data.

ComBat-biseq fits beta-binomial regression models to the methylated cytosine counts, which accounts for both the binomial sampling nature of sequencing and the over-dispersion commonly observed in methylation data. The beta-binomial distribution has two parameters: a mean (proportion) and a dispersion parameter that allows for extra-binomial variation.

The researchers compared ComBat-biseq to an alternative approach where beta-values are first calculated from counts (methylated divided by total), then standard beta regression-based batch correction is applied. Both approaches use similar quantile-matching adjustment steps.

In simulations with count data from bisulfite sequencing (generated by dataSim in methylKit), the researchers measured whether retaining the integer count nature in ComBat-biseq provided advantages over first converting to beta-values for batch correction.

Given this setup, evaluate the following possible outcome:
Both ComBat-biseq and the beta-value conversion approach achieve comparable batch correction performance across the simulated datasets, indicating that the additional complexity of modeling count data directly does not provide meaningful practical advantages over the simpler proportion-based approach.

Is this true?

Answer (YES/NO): NO